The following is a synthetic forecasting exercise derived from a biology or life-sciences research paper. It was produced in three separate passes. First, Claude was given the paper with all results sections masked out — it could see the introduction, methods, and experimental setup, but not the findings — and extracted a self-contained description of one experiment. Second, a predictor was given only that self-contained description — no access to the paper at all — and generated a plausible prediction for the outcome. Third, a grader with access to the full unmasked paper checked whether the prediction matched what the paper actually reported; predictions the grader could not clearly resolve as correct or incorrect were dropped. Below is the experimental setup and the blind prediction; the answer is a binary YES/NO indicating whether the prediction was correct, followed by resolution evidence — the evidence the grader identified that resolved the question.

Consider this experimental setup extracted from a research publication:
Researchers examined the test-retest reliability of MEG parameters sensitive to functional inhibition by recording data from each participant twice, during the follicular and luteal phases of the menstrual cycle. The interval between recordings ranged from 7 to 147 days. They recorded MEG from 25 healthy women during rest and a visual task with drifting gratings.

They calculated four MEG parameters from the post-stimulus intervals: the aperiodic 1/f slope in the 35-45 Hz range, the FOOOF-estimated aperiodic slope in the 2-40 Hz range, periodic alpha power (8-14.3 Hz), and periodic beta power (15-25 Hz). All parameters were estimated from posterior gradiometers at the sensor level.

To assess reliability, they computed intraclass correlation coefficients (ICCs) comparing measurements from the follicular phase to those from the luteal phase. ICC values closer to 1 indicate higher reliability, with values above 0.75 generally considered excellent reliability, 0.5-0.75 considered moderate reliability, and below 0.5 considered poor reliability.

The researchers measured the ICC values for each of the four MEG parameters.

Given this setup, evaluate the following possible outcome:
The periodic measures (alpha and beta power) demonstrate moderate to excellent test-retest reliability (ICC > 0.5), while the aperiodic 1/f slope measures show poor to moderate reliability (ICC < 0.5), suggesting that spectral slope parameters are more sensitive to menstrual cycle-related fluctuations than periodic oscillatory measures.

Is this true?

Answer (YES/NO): NO